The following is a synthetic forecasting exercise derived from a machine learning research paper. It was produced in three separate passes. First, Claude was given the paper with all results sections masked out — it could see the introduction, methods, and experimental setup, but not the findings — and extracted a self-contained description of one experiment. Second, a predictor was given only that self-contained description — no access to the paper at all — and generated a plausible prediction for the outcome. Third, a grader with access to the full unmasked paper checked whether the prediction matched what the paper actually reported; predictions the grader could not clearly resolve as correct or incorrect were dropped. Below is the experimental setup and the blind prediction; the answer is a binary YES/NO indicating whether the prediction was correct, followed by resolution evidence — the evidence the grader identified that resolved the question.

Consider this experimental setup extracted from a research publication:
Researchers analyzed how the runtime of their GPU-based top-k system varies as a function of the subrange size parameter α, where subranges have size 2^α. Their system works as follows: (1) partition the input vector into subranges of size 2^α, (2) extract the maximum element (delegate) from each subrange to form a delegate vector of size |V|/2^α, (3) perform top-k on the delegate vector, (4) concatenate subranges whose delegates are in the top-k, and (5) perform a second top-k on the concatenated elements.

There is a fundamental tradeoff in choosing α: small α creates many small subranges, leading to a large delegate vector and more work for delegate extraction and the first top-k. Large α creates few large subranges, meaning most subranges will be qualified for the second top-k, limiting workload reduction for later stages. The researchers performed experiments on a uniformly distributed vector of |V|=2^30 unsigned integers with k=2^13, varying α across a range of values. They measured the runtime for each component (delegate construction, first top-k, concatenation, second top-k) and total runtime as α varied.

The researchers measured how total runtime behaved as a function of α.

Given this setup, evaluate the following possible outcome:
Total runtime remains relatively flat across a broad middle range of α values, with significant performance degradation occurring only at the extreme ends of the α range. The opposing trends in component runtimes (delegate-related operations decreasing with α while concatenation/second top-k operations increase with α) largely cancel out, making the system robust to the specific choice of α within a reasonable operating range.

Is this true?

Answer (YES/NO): NO